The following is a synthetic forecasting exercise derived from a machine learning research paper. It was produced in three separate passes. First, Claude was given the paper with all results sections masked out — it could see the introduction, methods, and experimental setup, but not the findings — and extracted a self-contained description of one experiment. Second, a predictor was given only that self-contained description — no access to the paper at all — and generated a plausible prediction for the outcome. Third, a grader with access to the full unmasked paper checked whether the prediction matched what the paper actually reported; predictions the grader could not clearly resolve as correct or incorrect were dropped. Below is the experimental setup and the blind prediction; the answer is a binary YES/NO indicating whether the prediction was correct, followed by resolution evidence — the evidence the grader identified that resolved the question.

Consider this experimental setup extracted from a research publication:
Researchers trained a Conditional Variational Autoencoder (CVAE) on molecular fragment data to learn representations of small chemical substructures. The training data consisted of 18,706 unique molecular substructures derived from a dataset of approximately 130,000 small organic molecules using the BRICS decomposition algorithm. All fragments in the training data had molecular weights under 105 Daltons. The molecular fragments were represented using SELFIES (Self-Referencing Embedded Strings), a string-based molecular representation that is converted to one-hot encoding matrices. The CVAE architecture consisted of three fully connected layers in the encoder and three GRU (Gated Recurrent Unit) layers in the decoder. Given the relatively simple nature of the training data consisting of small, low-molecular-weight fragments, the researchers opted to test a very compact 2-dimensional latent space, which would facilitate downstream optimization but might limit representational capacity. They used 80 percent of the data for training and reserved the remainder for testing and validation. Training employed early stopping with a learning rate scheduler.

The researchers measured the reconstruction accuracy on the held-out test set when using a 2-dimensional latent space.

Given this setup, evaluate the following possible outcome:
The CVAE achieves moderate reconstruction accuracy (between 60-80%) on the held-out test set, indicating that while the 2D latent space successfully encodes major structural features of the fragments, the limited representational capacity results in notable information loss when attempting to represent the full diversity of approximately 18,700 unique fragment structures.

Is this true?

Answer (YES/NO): NO